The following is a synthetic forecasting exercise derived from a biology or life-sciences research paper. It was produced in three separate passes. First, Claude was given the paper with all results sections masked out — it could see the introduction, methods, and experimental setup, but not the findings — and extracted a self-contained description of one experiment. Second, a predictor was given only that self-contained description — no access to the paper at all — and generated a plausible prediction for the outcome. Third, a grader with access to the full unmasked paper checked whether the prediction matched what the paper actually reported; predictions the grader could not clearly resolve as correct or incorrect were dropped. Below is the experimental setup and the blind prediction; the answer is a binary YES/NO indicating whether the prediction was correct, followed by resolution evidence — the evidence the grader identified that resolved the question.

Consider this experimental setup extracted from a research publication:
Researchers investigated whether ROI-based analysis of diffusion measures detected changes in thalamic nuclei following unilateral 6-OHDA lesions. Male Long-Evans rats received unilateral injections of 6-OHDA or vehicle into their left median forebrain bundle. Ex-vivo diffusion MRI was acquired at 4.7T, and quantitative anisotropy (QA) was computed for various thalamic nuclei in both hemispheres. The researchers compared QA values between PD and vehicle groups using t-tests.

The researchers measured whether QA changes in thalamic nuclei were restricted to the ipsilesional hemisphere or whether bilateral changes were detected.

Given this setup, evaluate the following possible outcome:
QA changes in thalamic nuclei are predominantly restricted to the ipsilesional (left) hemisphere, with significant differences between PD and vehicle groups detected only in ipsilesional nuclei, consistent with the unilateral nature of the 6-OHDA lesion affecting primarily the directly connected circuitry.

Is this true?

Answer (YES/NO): NO